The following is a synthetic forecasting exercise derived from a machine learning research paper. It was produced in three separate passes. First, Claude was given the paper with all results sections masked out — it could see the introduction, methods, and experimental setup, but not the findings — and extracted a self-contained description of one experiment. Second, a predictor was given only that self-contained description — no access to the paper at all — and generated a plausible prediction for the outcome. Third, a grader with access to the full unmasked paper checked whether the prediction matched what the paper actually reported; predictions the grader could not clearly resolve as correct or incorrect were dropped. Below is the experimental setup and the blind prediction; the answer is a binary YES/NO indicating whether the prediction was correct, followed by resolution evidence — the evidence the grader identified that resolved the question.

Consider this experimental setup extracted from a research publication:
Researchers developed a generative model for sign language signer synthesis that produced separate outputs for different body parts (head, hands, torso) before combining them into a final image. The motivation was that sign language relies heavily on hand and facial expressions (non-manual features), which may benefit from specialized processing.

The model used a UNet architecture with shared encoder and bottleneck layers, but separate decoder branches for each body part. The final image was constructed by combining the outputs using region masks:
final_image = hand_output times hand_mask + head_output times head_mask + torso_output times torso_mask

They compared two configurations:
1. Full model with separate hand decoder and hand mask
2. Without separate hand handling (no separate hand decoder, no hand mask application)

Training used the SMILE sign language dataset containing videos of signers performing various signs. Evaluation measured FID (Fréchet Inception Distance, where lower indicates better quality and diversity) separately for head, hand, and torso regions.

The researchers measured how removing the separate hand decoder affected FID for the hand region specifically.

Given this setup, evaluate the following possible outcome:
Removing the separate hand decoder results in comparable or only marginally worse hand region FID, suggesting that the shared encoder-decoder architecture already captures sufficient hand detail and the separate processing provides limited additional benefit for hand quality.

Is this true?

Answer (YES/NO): NO